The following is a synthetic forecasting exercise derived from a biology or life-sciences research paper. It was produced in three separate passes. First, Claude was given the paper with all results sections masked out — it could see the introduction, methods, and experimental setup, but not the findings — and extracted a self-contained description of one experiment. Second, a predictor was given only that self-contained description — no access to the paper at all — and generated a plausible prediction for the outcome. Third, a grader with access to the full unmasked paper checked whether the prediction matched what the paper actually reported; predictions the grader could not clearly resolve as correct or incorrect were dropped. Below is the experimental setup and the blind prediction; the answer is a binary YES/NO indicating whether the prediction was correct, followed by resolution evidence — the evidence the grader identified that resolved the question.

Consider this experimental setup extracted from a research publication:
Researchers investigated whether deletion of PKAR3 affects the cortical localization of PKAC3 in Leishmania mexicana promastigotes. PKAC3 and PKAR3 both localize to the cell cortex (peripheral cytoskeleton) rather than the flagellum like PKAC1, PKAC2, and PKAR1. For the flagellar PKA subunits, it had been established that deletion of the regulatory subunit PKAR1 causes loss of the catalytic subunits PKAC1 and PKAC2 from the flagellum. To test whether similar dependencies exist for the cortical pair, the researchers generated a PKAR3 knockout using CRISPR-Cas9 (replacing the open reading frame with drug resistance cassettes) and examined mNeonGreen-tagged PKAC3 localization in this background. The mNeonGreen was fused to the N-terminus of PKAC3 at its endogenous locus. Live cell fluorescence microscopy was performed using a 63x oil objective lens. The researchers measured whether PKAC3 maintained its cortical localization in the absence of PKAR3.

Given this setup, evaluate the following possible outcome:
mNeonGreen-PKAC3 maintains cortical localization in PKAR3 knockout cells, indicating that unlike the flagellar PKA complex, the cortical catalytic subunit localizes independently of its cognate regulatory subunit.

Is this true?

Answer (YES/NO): NO